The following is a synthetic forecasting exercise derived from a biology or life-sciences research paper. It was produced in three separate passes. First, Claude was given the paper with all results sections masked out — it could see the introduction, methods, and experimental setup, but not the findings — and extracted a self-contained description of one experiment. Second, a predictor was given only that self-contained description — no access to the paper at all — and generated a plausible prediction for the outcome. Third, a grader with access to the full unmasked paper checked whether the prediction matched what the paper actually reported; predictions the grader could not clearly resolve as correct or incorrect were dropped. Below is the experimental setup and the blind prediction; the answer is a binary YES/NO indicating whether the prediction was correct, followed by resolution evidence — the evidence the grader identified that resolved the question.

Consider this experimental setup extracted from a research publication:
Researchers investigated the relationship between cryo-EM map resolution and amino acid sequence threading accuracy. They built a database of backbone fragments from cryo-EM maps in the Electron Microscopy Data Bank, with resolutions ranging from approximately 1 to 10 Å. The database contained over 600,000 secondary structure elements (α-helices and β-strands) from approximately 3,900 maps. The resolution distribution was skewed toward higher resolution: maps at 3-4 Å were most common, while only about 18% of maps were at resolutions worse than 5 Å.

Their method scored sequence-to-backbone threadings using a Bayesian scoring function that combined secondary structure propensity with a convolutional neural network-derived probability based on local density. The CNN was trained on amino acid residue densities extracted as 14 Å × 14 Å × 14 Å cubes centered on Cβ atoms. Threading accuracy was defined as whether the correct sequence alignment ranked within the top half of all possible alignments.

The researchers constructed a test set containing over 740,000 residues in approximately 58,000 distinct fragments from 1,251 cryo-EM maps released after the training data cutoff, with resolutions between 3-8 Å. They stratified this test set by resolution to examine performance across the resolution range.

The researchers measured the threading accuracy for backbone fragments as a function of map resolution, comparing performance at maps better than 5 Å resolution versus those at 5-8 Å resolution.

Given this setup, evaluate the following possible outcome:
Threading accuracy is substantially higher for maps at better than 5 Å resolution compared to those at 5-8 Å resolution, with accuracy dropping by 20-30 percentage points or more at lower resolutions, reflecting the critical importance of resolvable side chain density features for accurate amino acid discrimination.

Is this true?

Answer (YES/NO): YES